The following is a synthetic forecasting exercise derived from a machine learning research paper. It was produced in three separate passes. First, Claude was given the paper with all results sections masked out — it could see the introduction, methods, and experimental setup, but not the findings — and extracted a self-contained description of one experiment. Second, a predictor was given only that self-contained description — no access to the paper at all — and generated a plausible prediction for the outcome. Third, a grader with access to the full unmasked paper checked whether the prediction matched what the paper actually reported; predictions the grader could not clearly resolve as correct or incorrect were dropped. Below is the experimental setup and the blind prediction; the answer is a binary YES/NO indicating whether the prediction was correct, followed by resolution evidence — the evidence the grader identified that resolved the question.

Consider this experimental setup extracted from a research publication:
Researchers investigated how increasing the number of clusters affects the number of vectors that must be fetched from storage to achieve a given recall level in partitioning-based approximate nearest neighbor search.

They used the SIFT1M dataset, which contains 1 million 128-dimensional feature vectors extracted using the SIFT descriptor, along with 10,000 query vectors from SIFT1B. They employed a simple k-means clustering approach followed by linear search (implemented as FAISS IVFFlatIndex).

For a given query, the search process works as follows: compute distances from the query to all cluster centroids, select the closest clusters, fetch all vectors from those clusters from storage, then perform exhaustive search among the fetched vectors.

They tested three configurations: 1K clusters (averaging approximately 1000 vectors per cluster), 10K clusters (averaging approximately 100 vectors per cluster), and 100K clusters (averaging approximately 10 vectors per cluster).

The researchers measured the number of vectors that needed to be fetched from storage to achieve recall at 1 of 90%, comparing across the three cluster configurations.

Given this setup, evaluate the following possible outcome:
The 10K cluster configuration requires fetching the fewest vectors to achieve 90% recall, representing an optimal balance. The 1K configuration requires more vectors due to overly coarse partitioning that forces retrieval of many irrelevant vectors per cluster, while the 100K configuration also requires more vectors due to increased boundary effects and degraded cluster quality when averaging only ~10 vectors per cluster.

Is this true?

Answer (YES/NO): NO